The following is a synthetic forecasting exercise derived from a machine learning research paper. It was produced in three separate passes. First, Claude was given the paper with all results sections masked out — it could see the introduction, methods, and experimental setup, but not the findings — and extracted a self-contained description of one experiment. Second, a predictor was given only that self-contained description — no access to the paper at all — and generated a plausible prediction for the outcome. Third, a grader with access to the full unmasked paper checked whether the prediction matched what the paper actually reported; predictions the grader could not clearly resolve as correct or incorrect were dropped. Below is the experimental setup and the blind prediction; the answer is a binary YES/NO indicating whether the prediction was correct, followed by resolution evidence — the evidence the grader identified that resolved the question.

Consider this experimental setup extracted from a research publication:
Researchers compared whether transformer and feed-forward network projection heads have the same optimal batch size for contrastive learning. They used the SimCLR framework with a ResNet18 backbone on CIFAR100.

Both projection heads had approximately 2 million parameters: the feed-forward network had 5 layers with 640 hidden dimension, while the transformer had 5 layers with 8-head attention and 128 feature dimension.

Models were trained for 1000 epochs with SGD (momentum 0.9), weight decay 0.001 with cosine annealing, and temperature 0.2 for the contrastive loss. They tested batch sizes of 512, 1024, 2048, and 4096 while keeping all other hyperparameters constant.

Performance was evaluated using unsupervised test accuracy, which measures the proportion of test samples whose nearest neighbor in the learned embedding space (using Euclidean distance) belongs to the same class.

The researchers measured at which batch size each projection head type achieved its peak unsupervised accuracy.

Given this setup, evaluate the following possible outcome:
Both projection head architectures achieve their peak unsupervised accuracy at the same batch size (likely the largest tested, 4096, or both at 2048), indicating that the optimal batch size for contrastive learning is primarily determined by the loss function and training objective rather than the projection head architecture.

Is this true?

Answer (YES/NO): NO